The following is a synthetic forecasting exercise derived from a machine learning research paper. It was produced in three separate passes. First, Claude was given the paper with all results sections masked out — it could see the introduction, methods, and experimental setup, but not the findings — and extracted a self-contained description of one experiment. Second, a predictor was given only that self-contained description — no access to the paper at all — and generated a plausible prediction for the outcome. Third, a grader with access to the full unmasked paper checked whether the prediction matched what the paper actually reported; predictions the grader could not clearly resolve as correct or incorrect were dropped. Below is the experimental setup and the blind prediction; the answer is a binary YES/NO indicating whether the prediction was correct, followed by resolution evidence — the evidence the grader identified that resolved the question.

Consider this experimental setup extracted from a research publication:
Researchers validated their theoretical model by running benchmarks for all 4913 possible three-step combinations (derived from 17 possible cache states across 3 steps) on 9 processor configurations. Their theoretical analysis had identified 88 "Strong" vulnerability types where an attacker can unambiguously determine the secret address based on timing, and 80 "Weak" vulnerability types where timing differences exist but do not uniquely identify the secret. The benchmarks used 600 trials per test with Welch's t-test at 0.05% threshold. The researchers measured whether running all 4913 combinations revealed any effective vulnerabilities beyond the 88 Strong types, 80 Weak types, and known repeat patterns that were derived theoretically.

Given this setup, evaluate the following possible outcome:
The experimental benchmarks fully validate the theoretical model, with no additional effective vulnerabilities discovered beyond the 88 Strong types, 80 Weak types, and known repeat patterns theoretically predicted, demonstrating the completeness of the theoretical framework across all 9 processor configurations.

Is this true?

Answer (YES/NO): YES